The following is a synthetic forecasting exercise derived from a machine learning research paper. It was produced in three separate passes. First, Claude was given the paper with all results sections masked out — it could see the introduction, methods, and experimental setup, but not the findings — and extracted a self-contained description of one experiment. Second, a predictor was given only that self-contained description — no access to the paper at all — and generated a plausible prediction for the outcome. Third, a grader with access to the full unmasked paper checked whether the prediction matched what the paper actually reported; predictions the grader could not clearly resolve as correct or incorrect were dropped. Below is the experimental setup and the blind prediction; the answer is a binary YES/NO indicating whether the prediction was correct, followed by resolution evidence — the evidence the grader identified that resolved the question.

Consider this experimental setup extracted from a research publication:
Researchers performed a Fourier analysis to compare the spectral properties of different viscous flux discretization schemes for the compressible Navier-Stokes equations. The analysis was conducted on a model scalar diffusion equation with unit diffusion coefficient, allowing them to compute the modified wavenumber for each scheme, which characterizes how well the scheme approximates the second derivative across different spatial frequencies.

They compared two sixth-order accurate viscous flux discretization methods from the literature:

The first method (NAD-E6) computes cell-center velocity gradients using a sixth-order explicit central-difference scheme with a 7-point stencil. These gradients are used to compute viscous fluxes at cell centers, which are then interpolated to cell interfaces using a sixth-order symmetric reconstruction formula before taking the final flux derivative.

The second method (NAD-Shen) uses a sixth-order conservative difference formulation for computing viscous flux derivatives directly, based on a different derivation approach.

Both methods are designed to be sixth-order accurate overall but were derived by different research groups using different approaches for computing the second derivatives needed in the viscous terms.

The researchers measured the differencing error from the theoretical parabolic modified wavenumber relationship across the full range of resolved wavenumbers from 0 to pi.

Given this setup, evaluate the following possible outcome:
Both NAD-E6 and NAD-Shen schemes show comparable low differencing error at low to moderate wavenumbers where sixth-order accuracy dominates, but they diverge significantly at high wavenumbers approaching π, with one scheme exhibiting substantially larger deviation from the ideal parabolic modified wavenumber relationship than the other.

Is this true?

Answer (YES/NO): NO